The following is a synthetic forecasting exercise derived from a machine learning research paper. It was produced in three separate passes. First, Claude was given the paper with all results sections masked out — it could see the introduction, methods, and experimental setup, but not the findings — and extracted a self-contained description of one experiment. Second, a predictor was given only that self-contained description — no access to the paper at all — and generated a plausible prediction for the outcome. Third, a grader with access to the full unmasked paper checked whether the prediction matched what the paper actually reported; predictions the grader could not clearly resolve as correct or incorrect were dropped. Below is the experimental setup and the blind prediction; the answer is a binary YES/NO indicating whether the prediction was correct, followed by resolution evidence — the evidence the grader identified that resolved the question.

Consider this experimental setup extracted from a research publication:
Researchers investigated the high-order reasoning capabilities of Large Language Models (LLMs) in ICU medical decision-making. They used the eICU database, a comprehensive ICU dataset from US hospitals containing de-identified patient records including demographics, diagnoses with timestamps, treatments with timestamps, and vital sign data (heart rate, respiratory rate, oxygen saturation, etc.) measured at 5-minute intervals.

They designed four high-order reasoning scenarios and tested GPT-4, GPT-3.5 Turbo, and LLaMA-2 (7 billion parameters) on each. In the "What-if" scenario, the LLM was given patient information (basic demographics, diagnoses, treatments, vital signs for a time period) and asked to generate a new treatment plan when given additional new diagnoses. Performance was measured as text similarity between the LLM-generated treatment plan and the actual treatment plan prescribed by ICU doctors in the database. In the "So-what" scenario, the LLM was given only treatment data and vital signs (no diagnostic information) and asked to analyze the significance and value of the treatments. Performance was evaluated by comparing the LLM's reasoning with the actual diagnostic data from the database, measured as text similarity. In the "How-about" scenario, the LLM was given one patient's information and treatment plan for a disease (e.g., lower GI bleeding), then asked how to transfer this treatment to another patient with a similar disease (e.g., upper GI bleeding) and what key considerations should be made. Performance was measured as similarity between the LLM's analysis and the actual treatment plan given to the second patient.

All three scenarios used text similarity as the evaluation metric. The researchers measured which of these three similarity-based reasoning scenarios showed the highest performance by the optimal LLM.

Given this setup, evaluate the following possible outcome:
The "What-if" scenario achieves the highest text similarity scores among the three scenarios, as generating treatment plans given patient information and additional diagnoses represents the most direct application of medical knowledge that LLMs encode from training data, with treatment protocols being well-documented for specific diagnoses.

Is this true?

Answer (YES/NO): YES